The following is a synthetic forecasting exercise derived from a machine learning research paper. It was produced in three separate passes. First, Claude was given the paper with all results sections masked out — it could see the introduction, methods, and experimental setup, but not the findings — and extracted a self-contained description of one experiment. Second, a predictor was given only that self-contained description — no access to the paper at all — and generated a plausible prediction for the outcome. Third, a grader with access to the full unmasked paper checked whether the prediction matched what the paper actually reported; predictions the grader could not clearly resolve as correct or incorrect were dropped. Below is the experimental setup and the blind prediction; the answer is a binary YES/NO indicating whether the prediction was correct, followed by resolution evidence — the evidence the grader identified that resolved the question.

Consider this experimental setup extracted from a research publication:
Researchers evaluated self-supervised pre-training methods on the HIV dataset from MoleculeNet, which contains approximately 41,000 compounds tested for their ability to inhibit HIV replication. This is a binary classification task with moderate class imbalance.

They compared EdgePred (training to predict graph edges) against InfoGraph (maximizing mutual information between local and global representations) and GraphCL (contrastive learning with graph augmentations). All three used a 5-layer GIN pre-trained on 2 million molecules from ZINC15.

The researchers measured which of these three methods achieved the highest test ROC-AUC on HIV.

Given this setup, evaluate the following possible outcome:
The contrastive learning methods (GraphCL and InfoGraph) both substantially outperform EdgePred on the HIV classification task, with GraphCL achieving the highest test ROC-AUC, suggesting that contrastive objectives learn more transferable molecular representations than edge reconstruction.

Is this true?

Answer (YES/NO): NO